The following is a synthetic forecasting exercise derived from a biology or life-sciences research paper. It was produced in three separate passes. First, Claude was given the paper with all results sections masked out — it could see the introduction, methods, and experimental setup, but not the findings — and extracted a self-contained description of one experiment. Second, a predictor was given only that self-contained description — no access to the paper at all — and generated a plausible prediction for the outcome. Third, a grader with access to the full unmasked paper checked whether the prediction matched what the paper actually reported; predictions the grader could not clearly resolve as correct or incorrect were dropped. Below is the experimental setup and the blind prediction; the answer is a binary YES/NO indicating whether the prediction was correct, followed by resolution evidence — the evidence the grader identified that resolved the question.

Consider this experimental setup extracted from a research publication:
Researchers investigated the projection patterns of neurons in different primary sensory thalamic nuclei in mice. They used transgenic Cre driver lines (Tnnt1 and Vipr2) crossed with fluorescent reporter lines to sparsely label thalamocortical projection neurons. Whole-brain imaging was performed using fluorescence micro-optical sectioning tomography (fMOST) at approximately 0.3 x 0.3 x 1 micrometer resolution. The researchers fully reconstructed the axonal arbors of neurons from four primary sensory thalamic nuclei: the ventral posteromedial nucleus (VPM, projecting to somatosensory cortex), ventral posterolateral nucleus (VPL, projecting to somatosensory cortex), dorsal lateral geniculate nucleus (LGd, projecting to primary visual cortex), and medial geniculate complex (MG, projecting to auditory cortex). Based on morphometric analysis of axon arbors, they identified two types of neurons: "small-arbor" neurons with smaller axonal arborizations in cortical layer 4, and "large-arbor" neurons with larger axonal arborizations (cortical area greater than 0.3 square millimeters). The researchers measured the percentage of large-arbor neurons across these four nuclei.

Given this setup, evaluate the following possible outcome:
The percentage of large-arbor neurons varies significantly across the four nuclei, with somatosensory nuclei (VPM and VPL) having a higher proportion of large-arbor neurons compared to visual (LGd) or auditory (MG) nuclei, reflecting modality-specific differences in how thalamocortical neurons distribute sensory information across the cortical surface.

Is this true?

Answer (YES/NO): NO